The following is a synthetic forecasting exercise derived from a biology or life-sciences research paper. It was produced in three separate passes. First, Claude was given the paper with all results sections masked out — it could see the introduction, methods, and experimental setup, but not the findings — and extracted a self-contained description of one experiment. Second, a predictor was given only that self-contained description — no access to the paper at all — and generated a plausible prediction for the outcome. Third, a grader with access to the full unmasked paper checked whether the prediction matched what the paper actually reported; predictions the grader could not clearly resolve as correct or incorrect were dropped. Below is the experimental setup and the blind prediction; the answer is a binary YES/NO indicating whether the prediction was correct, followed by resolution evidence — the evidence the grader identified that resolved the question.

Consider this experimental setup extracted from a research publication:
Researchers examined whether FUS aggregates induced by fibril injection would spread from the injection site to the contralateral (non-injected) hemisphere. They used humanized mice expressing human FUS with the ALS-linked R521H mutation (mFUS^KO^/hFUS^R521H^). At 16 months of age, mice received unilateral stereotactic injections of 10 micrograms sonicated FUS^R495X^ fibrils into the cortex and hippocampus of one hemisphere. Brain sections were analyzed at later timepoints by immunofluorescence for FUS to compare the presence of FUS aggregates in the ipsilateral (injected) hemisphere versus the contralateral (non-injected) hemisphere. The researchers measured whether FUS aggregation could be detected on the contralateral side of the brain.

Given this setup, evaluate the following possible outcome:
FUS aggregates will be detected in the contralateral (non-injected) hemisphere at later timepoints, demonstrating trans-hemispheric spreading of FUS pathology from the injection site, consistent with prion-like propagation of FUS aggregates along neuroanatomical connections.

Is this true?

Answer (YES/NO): YES